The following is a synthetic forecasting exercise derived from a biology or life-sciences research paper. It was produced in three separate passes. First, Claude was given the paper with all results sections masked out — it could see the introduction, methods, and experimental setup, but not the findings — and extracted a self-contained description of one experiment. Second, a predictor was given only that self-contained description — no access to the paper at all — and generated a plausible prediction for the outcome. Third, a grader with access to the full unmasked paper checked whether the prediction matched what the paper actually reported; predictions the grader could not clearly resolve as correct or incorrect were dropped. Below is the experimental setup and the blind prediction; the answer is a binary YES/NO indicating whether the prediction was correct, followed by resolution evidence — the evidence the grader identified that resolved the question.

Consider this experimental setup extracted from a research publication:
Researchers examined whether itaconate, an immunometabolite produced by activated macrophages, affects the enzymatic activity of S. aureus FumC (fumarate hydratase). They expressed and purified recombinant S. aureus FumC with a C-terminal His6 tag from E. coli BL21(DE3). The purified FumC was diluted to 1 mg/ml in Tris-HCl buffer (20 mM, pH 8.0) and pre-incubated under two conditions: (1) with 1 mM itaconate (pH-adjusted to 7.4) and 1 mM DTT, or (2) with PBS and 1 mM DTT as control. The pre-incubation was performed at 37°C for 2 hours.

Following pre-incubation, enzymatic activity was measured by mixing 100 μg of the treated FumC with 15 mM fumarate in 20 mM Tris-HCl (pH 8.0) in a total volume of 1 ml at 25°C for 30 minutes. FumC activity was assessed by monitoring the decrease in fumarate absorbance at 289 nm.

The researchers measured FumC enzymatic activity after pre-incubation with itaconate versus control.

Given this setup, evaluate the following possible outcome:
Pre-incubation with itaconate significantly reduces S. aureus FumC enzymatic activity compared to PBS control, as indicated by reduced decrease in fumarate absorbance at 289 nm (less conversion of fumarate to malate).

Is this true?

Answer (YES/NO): NO